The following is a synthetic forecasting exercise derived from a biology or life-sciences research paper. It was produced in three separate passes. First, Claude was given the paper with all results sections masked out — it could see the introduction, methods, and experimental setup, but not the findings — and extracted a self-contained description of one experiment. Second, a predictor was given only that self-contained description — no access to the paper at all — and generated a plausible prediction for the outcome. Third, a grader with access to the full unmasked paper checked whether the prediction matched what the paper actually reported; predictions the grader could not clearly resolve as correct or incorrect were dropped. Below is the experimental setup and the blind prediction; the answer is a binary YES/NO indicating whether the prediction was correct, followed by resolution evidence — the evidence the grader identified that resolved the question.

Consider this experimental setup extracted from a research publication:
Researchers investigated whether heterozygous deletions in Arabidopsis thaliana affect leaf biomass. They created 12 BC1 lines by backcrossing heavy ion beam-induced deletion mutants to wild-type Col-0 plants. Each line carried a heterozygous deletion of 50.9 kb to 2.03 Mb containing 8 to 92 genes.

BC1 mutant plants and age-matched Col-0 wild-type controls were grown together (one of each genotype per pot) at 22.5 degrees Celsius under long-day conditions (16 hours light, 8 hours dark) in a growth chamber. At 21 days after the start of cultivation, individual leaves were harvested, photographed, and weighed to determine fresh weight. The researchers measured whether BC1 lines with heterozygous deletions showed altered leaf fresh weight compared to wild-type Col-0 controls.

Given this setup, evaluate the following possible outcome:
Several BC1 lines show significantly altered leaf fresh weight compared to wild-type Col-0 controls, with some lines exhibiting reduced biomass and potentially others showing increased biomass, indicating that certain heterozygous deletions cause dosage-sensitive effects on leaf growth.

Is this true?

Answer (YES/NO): YES